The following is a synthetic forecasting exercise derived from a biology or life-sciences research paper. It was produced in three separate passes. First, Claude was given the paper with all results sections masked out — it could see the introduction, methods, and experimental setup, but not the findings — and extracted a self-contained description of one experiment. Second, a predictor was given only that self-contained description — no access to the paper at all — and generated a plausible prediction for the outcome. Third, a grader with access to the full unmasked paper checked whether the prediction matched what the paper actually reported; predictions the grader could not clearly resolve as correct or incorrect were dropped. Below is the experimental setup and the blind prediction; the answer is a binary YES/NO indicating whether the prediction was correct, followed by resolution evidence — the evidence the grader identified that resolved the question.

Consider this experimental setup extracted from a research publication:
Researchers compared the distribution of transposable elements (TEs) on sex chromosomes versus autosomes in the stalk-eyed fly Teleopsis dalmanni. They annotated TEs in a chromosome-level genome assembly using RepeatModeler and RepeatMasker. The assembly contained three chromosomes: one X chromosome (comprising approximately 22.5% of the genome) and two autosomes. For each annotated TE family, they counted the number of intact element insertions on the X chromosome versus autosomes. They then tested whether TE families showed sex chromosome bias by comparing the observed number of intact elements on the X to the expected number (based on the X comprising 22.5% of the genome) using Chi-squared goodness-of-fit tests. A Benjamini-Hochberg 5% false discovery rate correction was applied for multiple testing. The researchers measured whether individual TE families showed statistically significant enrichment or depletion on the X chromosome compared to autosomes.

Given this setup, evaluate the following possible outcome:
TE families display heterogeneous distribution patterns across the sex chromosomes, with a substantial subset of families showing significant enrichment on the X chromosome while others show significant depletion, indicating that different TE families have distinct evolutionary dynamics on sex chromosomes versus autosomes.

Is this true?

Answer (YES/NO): YES